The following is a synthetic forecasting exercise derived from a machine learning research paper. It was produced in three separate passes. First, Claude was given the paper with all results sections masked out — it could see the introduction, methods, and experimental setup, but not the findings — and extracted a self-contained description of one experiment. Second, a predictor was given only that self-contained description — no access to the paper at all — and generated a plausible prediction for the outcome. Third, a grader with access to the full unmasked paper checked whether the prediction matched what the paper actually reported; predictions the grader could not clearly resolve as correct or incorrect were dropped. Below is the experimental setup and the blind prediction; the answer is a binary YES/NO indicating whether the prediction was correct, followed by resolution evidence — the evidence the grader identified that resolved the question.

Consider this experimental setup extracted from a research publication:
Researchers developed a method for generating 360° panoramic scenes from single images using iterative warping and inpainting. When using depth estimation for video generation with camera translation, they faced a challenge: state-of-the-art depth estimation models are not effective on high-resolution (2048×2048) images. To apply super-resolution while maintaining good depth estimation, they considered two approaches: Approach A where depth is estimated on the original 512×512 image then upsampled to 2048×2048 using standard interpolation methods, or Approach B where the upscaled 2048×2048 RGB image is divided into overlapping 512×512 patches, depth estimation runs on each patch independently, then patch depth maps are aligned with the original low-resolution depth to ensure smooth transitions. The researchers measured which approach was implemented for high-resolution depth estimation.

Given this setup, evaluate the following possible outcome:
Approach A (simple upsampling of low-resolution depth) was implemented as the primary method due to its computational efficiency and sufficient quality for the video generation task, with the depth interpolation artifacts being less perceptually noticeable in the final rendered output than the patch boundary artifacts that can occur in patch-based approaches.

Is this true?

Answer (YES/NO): NO